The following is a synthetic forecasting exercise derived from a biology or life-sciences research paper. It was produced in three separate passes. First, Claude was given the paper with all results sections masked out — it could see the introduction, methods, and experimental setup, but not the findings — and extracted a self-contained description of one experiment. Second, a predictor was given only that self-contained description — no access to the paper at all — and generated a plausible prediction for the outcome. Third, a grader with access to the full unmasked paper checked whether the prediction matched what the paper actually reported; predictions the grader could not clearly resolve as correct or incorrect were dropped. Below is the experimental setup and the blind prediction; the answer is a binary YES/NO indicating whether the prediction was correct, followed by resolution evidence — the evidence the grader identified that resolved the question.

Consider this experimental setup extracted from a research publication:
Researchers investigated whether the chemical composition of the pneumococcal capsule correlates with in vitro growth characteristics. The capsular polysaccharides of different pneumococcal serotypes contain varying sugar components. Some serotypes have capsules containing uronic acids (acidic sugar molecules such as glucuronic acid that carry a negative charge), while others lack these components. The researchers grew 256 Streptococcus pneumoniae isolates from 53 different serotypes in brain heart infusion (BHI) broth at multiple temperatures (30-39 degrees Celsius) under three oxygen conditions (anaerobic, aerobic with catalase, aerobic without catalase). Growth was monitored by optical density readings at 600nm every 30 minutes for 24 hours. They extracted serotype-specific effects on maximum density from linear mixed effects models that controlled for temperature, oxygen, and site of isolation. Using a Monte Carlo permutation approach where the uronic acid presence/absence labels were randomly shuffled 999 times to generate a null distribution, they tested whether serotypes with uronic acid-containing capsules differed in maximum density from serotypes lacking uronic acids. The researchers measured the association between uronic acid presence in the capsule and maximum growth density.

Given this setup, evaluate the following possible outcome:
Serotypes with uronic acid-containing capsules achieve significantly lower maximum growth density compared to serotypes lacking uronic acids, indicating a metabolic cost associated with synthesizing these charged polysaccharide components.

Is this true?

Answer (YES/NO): YES